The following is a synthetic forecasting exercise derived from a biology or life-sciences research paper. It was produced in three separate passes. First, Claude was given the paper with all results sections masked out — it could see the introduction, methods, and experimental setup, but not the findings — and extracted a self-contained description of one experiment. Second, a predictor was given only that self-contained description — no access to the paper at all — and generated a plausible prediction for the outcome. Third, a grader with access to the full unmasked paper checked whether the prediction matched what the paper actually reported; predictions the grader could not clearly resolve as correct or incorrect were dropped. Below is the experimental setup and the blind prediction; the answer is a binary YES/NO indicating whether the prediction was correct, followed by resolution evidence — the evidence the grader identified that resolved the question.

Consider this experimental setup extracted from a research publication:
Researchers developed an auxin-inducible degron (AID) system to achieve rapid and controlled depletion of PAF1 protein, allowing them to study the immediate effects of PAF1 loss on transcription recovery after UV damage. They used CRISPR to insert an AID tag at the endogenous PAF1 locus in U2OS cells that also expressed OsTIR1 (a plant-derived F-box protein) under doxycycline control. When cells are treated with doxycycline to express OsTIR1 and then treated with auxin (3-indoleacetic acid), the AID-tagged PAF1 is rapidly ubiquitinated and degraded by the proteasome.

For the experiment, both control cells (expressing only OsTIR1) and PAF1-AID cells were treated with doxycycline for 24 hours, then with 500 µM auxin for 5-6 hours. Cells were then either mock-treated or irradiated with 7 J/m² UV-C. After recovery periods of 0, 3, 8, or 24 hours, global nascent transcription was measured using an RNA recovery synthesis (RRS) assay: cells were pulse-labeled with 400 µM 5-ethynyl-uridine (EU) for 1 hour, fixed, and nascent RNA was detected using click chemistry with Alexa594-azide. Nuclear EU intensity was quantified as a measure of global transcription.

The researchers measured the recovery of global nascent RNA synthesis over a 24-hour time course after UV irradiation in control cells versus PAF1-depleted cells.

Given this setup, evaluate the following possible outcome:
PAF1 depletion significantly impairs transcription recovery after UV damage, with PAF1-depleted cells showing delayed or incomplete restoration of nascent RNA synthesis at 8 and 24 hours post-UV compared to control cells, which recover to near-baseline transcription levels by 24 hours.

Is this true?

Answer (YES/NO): YES